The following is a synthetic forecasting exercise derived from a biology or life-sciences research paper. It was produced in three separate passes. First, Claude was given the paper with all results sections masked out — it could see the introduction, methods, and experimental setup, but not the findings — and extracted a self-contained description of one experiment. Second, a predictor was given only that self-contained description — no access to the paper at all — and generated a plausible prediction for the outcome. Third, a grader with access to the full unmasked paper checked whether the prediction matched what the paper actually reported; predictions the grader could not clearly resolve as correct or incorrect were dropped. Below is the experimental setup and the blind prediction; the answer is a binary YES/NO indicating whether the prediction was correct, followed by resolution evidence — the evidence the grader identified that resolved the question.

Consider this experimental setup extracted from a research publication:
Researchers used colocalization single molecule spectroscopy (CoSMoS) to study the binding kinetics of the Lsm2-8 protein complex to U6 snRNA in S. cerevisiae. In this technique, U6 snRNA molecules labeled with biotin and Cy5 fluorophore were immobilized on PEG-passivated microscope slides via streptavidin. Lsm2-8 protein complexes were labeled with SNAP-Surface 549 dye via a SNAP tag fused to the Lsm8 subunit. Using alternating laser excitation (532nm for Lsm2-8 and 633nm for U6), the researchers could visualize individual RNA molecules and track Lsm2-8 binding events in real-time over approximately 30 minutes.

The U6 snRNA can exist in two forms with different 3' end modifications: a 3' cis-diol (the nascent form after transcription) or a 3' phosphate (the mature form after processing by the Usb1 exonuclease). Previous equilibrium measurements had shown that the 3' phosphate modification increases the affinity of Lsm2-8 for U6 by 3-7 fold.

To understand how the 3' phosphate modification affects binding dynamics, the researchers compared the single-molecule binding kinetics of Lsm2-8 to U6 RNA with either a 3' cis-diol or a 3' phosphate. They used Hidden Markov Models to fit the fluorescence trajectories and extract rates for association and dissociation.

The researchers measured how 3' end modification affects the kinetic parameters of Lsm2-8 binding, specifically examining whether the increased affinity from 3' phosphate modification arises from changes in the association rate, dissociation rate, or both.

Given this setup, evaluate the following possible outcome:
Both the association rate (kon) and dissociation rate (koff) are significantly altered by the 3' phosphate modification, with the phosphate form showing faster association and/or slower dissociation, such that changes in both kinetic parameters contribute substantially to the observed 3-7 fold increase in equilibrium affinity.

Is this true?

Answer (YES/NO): NO